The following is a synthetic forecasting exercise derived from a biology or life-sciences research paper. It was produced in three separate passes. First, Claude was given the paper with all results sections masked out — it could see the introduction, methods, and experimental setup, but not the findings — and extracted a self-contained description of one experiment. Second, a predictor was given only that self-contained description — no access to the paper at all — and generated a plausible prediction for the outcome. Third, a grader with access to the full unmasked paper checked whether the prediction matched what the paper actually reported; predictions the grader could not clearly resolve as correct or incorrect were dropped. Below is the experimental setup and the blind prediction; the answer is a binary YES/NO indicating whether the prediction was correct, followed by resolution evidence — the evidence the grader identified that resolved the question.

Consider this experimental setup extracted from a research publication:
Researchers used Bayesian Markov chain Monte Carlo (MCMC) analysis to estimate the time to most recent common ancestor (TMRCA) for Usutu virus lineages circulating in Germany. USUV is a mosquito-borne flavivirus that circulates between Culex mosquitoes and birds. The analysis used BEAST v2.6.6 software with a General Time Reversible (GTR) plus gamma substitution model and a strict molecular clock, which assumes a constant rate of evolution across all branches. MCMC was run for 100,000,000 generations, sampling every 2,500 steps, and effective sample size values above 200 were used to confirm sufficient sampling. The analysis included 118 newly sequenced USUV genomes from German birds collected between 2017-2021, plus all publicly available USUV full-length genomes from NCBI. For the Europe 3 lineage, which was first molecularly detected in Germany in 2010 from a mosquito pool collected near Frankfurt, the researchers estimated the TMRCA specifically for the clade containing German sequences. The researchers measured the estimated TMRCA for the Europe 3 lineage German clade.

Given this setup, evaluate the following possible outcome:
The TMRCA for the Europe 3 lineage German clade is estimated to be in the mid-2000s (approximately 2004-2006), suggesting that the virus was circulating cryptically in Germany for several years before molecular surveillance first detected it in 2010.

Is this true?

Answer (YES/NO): NO